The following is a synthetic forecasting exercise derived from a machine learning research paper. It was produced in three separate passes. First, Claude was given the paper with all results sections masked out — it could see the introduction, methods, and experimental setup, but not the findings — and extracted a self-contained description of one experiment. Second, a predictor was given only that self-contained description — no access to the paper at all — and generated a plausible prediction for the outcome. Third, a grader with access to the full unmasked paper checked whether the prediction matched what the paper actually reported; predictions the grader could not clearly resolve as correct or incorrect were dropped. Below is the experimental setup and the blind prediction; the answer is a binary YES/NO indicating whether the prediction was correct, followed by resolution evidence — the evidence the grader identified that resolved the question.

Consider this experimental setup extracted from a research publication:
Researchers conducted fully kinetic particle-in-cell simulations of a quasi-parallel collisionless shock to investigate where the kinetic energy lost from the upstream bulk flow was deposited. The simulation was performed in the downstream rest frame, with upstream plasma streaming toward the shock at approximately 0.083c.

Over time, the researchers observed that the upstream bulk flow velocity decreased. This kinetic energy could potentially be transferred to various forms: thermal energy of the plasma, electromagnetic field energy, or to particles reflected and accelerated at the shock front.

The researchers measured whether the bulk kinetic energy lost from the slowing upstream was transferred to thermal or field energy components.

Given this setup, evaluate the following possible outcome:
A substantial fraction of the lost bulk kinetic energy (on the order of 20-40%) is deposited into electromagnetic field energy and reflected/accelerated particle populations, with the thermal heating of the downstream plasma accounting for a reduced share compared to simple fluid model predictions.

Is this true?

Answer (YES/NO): NO